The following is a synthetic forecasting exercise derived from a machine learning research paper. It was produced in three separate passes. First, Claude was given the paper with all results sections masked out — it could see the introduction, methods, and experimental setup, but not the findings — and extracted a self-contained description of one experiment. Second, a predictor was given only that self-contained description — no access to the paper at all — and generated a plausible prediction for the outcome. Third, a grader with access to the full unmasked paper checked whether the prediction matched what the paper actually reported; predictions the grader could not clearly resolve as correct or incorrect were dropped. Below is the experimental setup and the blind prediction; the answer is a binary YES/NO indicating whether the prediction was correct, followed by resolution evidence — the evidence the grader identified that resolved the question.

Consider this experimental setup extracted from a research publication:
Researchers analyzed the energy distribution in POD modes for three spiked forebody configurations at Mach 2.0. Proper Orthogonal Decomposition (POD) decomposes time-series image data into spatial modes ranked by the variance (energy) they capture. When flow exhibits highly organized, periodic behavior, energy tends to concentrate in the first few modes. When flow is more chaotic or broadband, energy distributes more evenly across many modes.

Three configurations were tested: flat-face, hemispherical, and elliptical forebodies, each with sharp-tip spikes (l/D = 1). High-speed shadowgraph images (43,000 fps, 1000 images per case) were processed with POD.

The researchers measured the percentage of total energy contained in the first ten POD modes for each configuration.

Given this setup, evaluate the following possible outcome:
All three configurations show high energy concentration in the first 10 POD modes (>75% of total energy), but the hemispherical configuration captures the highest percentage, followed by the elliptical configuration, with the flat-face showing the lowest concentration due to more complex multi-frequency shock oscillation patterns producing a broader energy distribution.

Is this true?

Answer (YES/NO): NO